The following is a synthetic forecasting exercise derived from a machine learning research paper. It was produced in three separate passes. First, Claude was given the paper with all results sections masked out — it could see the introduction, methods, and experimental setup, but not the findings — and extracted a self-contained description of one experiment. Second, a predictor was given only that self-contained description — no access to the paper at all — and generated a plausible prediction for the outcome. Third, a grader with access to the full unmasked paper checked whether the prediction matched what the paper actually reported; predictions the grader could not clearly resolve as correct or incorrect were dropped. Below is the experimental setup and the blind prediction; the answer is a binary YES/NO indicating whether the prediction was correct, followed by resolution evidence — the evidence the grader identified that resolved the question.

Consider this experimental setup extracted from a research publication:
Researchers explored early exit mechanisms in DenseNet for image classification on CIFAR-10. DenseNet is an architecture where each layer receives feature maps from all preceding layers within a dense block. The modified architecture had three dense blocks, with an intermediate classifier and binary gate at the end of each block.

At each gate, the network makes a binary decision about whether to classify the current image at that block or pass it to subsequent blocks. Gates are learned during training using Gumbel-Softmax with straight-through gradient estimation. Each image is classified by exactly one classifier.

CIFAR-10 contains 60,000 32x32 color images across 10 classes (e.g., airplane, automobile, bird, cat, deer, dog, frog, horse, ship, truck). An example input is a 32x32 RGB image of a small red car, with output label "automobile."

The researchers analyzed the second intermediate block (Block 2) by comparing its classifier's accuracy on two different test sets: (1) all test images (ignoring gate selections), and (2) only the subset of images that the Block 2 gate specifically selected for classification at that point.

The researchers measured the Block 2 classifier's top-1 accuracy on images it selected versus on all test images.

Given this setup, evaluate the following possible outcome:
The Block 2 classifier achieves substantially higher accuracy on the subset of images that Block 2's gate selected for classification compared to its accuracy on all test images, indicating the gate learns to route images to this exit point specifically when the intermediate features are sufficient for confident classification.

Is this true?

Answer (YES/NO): YES